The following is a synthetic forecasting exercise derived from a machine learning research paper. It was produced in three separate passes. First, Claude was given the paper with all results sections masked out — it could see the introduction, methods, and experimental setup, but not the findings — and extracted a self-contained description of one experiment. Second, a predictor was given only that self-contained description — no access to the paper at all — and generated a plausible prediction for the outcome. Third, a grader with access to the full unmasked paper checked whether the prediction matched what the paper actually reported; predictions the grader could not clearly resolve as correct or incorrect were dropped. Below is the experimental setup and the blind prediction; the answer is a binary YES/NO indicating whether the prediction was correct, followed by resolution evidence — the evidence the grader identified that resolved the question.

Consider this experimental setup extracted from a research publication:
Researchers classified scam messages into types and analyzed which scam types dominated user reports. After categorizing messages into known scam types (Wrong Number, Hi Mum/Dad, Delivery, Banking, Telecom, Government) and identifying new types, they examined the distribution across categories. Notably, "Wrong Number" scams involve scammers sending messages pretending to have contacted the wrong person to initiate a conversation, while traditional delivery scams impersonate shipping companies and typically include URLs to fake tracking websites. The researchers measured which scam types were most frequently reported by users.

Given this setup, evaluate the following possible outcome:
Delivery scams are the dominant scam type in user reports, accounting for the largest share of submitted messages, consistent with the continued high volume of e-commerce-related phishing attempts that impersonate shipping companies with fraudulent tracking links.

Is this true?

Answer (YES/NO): NO